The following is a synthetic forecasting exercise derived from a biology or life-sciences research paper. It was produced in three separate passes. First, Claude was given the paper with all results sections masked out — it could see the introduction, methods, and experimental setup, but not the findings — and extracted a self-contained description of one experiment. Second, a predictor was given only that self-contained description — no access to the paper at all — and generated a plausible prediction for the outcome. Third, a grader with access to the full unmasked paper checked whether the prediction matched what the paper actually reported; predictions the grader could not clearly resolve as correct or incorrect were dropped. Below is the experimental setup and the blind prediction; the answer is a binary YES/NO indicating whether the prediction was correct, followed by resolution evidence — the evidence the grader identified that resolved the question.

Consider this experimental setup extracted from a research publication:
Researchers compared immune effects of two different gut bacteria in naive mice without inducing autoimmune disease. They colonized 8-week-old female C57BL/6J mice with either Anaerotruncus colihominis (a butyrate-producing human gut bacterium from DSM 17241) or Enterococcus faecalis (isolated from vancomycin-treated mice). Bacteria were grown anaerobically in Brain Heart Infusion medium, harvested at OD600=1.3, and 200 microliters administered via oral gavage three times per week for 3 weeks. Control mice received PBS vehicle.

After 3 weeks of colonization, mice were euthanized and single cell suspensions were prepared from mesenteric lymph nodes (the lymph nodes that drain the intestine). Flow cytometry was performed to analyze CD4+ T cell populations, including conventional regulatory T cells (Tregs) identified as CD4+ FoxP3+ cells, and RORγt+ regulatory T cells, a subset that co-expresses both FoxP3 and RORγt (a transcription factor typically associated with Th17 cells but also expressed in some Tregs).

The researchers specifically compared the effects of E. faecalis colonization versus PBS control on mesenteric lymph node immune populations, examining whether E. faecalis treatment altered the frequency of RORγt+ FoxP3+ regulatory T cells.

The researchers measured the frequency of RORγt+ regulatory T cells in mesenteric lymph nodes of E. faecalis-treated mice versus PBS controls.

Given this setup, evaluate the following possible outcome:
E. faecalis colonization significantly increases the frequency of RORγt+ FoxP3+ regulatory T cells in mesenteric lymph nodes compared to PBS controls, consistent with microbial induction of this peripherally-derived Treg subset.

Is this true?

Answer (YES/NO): NO